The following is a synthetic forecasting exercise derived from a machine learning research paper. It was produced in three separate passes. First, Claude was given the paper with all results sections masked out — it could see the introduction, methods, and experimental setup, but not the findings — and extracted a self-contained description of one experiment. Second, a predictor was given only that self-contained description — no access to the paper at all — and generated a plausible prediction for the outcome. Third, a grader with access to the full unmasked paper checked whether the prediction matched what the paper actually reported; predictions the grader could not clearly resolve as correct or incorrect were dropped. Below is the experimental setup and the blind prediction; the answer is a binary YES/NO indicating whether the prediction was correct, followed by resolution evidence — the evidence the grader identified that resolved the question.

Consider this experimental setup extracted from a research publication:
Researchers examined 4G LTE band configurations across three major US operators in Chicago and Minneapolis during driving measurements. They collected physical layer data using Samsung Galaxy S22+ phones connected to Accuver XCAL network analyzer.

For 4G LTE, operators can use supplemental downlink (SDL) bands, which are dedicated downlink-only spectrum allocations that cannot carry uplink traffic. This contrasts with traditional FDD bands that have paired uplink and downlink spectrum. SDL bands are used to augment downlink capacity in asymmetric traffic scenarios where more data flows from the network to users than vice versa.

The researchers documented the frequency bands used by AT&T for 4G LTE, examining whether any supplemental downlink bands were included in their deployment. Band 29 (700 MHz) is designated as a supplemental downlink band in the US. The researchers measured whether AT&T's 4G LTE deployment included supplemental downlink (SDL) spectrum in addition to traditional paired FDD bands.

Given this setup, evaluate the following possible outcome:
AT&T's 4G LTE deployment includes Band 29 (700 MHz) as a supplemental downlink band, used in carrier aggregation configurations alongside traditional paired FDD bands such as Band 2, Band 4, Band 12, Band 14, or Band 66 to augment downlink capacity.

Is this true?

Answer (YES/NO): YES